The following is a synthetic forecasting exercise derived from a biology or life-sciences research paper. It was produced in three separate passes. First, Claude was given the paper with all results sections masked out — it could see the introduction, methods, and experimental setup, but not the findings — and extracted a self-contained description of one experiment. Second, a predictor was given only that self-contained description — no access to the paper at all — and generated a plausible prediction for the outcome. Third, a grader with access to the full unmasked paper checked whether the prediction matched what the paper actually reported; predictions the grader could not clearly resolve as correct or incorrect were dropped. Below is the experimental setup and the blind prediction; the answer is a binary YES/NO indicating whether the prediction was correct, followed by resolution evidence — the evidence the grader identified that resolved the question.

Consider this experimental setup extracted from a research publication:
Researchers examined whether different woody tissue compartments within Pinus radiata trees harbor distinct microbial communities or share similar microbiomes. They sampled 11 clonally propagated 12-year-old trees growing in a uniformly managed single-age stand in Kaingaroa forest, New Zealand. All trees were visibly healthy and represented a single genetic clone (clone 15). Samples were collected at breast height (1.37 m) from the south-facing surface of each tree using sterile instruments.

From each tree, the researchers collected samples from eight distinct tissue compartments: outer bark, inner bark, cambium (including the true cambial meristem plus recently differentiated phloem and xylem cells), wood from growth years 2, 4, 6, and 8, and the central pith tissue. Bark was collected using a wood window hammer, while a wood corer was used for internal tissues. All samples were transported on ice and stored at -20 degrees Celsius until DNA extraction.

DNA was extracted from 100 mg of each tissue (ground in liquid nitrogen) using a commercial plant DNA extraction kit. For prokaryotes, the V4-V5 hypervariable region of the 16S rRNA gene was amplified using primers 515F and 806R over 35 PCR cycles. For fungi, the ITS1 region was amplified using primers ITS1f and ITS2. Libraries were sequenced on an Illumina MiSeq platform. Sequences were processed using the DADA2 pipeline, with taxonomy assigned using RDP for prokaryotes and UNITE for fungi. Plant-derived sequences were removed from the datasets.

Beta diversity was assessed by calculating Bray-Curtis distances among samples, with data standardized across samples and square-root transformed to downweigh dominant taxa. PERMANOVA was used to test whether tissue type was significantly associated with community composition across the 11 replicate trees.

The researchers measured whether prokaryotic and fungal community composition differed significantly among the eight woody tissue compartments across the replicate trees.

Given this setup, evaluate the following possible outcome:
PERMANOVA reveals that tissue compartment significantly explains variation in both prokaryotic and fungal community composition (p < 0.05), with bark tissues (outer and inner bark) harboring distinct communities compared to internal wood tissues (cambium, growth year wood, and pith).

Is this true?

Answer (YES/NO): NO